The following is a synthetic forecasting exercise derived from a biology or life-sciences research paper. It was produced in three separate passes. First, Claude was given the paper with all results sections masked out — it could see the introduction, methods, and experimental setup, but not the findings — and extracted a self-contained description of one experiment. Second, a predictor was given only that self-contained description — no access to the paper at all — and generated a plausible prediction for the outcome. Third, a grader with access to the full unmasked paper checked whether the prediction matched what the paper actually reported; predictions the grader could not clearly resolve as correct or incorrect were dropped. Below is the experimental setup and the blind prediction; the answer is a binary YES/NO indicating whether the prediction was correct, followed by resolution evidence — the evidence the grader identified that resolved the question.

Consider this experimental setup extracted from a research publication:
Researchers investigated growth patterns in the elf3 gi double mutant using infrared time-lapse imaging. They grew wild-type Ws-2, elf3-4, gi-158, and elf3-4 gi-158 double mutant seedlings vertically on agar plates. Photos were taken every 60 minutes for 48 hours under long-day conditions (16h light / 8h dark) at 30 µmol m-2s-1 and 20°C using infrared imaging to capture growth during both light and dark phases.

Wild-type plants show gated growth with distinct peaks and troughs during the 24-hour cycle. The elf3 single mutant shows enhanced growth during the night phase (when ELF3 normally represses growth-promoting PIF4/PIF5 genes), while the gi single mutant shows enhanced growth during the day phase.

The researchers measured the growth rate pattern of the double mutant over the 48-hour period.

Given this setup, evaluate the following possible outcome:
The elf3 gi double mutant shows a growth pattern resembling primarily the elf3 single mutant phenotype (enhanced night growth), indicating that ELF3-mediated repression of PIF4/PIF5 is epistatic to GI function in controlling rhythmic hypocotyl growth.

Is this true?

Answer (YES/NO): NO